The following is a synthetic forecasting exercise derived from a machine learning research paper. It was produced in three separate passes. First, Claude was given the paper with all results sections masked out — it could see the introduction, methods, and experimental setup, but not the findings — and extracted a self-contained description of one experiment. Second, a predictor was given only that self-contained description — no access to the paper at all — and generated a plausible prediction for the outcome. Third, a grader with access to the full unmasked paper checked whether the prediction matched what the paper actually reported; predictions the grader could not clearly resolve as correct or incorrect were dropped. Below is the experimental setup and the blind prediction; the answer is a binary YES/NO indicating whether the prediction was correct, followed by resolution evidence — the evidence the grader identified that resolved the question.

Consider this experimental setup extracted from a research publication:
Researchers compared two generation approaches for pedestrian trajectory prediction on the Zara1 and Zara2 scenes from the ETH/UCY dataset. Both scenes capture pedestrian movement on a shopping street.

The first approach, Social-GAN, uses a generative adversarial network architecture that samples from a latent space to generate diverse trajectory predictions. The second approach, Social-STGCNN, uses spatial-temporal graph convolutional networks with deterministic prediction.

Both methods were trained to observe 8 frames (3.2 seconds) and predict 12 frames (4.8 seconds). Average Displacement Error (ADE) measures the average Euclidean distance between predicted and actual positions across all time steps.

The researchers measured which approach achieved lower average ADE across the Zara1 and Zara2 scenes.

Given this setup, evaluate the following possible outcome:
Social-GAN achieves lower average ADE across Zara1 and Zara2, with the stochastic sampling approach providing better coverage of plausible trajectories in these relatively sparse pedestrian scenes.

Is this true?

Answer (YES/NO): NO